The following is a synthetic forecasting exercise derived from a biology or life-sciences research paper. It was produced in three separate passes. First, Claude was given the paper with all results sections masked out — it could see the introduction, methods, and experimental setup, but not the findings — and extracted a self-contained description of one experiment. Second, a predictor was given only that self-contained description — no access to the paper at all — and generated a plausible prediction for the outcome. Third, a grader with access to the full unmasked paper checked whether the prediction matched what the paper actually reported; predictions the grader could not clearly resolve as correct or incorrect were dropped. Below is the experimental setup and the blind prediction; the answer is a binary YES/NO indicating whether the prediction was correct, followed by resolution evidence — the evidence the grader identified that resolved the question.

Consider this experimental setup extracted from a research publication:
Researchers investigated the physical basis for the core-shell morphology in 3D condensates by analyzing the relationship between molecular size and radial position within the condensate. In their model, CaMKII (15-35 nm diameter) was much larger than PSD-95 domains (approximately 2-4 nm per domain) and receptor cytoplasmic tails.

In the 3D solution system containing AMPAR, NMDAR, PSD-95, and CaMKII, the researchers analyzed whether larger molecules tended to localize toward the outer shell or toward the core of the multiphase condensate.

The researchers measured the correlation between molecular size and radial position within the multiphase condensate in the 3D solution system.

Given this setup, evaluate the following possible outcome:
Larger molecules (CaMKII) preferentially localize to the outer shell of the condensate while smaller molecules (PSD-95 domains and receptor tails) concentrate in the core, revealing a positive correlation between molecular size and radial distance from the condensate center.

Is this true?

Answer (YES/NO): NO